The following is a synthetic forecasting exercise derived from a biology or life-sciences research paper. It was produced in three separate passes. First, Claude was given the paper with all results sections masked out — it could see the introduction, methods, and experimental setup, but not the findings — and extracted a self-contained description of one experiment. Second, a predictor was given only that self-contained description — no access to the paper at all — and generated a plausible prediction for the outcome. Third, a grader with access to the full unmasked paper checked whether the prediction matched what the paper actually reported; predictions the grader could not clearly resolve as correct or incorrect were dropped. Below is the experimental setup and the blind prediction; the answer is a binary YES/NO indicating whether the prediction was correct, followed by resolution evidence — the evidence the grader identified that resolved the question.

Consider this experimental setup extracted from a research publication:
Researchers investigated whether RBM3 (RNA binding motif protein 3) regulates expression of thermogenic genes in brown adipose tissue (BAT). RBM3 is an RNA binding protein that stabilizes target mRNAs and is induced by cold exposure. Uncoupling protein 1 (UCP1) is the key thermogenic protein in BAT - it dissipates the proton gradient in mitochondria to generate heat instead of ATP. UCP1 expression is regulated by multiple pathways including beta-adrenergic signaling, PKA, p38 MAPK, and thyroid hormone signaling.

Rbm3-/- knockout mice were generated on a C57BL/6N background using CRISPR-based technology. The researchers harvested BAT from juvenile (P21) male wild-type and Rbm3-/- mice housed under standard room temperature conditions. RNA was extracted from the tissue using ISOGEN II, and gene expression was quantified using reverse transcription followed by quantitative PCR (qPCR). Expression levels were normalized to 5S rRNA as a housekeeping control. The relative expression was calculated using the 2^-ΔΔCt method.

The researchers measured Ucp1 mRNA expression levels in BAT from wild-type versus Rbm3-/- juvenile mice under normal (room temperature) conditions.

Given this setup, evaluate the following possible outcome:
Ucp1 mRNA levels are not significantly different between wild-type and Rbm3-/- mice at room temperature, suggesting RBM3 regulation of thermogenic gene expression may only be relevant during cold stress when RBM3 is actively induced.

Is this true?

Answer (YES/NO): NO